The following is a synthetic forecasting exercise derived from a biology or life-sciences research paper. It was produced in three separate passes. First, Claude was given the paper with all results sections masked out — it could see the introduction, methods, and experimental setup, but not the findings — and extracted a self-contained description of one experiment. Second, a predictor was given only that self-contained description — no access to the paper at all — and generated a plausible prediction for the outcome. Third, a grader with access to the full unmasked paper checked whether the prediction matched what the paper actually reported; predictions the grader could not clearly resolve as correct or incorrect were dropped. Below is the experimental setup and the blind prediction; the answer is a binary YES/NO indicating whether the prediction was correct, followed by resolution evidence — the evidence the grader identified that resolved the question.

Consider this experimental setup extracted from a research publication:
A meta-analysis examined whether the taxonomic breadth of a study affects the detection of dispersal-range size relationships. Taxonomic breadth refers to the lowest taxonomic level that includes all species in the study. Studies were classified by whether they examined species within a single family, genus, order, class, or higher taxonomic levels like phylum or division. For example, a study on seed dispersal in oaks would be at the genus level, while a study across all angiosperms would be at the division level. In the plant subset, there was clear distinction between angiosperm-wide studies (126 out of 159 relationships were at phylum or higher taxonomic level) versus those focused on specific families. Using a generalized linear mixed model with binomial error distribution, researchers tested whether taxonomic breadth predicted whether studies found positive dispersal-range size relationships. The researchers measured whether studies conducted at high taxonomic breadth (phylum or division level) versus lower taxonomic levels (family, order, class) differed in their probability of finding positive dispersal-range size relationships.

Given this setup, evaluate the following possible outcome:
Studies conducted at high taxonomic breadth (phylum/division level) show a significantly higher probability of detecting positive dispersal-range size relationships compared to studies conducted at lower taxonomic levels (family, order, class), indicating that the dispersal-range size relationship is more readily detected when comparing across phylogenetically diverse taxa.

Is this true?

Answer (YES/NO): NO